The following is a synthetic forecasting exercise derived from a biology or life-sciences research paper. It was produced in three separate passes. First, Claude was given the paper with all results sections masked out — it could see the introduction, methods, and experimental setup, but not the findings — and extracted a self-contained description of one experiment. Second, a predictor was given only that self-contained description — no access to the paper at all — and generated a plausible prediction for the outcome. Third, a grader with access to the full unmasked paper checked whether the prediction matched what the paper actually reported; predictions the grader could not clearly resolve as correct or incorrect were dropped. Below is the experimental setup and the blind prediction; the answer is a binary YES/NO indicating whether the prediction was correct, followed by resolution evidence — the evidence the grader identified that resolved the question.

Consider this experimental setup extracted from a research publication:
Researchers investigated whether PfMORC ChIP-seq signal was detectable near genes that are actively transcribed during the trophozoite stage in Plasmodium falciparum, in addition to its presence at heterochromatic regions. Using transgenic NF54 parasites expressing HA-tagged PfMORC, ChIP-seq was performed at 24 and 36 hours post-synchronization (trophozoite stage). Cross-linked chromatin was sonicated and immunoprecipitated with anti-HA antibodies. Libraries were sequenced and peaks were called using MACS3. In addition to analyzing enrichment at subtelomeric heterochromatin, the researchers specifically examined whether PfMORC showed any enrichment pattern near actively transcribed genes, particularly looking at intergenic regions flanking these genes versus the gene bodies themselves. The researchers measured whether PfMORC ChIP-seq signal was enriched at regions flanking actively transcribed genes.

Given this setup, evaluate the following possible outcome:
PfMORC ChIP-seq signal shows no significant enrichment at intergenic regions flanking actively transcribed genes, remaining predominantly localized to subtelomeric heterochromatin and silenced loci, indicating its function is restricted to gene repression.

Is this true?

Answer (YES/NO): NO